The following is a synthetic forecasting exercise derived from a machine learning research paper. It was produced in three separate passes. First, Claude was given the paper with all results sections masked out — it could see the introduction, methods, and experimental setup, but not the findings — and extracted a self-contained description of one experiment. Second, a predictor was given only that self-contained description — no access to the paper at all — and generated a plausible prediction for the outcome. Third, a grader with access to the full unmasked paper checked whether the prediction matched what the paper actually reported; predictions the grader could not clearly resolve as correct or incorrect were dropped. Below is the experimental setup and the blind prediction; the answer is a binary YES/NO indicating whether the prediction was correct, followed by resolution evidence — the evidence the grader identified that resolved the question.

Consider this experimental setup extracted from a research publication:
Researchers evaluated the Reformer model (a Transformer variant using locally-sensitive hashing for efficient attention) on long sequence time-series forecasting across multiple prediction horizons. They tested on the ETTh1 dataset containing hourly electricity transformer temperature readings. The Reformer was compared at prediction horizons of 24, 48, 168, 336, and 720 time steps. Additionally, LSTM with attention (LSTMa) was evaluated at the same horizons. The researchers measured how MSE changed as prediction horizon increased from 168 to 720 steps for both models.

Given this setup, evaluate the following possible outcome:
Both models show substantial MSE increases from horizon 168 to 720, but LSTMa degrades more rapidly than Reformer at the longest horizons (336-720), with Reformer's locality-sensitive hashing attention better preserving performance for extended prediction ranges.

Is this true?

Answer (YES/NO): YES